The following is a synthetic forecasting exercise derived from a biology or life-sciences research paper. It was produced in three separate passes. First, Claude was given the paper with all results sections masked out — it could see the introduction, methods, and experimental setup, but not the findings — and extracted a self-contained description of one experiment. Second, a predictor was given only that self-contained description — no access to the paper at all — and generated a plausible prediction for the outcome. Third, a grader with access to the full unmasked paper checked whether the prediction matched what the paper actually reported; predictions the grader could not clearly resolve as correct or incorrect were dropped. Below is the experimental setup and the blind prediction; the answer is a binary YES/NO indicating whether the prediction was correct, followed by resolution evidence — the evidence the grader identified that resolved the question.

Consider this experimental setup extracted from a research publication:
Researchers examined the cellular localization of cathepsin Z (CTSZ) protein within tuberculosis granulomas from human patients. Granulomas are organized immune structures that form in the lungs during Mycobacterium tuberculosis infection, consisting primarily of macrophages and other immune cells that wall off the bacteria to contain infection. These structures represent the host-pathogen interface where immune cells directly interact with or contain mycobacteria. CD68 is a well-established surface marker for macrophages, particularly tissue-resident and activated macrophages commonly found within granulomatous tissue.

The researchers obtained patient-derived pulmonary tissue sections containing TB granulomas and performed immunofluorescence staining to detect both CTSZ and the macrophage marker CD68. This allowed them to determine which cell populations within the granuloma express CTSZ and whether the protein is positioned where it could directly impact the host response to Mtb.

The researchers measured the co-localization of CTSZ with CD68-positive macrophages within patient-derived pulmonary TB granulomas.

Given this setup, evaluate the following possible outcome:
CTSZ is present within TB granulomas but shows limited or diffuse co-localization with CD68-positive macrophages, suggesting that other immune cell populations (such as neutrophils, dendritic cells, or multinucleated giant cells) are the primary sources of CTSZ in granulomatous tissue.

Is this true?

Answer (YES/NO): NO